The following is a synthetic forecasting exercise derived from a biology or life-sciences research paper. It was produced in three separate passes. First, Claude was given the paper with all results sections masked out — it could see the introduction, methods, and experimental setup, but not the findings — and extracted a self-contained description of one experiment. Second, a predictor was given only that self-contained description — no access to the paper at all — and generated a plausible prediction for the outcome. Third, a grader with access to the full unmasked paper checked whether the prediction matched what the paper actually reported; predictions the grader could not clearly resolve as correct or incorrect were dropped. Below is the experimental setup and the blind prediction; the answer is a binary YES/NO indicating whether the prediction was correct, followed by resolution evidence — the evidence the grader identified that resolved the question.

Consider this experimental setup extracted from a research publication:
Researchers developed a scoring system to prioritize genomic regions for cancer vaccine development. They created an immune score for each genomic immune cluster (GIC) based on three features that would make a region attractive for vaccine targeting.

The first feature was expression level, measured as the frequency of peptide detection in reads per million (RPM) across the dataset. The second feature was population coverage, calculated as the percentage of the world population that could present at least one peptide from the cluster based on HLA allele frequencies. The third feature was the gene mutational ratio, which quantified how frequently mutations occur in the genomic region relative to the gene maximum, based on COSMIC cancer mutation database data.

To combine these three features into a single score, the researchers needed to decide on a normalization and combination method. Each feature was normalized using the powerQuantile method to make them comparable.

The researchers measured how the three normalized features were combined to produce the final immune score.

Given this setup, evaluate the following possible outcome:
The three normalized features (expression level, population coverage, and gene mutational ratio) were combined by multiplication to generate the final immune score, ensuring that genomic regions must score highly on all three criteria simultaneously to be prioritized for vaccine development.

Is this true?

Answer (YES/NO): YES